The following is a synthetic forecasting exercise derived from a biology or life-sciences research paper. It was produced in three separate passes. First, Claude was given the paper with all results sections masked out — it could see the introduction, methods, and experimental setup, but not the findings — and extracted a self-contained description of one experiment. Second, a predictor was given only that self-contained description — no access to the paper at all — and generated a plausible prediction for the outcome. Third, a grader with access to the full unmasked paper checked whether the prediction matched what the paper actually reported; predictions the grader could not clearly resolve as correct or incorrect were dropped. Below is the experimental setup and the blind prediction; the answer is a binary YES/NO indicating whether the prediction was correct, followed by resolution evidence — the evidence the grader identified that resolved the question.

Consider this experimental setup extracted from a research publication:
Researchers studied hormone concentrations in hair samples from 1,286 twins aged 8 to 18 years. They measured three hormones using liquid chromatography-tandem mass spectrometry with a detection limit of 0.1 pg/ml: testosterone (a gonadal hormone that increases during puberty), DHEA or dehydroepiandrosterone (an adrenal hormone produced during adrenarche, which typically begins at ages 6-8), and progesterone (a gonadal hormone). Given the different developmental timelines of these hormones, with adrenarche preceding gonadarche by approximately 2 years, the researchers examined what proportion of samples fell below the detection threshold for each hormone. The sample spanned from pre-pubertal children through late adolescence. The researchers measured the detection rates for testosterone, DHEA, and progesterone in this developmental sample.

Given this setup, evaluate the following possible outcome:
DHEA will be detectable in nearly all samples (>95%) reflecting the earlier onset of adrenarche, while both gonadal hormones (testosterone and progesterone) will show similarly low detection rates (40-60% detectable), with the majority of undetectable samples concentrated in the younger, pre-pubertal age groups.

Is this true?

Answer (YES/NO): NO